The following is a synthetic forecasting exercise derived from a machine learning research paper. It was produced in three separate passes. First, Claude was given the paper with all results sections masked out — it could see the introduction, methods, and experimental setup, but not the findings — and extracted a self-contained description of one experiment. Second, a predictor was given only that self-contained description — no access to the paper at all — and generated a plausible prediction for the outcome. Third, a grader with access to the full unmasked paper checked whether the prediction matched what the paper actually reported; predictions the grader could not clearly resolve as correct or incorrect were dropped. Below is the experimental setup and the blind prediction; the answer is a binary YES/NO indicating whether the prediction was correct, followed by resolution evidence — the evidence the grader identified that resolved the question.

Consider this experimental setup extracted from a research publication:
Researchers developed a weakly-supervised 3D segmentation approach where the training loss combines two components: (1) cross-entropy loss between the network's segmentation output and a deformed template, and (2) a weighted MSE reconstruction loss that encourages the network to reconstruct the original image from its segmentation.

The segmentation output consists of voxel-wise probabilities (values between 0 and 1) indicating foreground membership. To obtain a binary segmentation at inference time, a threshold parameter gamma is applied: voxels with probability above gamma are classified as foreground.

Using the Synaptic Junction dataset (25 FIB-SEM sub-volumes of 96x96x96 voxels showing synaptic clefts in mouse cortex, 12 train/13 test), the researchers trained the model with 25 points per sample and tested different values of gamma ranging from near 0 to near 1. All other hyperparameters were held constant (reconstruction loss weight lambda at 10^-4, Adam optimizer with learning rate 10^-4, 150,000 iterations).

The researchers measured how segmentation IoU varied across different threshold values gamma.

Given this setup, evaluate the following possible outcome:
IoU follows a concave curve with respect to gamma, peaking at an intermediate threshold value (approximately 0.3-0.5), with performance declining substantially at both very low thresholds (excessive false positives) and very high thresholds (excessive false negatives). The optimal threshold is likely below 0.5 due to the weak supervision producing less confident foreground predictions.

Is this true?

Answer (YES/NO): NO